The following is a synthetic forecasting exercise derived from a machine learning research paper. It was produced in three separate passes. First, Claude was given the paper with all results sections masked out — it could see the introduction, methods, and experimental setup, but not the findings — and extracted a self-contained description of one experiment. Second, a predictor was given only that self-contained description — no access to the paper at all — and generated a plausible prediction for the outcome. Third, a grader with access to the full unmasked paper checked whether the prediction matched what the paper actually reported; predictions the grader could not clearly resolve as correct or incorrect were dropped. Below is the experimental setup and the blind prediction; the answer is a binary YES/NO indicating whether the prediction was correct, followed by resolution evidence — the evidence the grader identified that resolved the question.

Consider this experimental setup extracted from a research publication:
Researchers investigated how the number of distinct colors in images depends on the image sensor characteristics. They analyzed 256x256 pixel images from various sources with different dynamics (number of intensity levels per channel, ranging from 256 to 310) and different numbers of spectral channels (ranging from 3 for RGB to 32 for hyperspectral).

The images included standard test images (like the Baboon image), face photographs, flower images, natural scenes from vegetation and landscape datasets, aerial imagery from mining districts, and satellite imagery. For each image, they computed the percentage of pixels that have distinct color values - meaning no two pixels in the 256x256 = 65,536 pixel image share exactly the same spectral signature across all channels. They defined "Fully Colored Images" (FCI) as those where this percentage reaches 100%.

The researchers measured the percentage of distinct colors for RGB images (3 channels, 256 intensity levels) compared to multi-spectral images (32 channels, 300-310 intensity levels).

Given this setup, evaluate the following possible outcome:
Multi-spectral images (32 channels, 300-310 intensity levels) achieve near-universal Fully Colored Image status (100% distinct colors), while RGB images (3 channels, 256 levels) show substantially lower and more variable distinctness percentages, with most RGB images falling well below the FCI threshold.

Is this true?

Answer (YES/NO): NO